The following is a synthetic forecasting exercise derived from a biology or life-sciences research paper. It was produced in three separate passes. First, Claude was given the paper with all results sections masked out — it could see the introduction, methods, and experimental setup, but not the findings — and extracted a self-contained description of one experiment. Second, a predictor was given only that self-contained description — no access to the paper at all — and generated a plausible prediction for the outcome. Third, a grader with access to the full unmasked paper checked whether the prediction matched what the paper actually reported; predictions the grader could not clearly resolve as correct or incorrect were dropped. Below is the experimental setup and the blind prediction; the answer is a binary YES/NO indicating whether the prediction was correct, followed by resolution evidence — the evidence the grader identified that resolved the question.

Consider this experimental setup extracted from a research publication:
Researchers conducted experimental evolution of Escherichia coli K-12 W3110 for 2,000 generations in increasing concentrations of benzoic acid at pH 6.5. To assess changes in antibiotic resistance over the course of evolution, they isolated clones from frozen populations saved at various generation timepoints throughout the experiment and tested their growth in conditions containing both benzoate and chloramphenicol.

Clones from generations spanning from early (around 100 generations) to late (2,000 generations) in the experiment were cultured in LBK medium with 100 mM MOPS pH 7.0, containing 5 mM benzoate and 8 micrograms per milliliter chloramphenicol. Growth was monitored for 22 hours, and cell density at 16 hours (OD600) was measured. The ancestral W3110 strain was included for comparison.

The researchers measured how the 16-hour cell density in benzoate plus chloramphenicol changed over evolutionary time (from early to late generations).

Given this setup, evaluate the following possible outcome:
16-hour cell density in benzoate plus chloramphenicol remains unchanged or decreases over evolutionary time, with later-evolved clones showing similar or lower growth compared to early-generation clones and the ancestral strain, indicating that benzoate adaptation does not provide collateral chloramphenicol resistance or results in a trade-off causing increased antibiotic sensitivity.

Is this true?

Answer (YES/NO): YES